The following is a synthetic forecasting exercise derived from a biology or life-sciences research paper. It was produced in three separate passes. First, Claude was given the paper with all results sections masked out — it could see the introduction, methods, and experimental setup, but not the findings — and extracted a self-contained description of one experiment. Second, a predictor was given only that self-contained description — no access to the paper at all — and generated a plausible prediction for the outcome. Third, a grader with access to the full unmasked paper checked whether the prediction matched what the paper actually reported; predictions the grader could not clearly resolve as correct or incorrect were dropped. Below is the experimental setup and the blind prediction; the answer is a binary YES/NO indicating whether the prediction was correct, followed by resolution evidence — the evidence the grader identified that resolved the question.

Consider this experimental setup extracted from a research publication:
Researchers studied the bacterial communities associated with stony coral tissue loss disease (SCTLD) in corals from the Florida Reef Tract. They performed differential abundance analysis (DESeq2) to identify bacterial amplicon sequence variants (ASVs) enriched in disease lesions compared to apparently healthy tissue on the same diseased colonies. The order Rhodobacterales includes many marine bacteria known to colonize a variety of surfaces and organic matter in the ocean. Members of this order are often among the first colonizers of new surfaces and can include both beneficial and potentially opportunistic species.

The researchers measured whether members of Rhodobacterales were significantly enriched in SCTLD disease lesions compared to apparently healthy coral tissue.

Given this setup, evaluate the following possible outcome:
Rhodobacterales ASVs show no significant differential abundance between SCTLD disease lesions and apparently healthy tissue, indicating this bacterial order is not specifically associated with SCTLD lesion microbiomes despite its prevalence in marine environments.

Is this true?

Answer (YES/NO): NO